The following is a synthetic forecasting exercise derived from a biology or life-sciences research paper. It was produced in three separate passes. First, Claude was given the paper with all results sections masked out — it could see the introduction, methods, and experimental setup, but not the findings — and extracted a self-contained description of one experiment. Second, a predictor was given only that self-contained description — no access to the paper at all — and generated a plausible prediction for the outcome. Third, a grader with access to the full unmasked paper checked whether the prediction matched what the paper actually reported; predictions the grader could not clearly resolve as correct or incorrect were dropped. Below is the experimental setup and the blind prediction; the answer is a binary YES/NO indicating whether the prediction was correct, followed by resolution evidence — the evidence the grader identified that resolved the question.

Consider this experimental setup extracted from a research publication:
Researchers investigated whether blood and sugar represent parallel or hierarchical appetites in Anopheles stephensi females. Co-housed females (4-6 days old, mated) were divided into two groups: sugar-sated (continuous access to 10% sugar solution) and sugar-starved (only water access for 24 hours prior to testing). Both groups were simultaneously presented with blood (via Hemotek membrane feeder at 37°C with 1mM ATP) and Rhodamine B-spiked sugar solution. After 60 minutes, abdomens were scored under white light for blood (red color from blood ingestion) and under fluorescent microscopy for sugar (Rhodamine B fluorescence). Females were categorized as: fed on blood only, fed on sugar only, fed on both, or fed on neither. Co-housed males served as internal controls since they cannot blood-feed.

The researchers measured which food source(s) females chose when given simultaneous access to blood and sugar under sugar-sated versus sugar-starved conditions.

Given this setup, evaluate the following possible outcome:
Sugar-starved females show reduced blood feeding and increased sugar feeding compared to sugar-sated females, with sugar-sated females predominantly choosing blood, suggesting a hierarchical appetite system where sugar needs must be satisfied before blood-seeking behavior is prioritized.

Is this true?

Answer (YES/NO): NO